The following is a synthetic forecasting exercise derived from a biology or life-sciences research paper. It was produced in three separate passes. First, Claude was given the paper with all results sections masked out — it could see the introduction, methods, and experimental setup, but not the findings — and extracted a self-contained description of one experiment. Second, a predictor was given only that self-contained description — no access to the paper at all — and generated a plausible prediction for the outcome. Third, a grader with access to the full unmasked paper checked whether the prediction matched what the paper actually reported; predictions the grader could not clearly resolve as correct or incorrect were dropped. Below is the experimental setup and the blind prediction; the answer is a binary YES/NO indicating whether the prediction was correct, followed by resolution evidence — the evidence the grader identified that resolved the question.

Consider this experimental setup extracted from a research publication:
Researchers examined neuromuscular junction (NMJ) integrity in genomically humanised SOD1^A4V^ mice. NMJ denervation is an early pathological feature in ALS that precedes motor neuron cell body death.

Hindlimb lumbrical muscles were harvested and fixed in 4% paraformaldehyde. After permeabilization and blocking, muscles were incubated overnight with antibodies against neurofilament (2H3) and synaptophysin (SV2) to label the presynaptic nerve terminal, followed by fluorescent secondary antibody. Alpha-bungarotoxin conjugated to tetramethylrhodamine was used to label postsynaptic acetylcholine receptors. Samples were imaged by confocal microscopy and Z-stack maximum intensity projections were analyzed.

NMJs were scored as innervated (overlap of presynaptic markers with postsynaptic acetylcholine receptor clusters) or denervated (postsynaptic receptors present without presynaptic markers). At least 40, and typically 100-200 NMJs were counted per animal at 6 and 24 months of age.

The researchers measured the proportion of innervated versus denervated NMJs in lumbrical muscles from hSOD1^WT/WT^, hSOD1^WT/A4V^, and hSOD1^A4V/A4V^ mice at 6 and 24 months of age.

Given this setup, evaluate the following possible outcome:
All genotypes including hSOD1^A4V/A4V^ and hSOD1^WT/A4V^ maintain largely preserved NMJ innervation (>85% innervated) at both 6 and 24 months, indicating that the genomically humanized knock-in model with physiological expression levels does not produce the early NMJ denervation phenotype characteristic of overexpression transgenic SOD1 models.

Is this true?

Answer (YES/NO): YES